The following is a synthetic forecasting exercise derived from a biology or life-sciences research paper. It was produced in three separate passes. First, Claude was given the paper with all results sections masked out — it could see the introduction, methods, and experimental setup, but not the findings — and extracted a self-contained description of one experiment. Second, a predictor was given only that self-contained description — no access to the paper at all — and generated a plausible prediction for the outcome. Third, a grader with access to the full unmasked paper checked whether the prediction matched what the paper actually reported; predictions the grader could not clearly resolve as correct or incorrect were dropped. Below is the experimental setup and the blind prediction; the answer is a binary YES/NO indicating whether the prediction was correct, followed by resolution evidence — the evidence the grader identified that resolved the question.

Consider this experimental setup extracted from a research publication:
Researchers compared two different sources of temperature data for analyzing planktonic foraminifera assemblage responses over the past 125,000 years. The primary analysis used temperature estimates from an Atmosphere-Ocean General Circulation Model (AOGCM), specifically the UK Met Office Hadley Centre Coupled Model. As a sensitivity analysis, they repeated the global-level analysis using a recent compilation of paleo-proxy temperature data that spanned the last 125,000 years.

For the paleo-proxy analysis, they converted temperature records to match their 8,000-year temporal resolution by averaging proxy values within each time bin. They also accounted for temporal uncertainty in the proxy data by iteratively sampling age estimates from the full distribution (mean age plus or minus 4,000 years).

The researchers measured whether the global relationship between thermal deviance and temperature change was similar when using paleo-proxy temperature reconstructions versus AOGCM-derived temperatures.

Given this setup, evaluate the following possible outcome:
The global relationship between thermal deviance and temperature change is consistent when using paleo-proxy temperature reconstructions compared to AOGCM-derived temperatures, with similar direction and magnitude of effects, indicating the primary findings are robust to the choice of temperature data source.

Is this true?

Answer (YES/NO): YES